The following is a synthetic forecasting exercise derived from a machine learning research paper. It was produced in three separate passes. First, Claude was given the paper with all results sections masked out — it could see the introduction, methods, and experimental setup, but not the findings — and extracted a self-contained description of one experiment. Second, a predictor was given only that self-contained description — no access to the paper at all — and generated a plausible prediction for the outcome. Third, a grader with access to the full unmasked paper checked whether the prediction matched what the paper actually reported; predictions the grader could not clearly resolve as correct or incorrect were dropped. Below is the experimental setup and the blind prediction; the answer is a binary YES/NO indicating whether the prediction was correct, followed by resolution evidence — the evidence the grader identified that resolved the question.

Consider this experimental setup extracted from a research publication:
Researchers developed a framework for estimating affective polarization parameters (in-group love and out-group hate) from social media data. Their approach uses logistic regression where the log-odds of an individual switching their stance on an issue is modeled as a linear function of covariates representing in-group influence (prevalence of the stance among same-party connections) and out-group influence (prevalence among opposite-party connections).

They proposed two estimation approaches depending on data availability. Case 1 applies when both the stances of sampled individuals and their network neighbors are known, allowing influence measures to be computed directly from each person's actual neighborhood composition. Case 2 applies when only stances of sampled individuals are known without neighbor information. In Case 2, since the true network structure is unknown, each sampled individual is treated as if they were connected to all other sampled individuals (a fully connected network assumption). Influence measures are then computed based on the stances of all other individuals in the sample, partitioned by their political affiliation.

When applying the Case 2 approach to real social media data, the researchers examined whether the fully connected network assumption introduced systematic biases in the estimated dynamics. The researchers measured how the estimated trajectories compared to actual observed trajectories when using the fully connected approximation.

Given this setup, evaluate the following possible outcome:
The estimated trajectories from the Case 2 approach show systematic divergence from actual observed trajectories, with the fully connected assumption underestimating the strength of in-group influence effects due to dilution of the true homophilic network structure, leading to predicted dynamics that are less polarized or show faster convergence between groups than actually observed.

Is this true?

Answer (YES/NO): NO